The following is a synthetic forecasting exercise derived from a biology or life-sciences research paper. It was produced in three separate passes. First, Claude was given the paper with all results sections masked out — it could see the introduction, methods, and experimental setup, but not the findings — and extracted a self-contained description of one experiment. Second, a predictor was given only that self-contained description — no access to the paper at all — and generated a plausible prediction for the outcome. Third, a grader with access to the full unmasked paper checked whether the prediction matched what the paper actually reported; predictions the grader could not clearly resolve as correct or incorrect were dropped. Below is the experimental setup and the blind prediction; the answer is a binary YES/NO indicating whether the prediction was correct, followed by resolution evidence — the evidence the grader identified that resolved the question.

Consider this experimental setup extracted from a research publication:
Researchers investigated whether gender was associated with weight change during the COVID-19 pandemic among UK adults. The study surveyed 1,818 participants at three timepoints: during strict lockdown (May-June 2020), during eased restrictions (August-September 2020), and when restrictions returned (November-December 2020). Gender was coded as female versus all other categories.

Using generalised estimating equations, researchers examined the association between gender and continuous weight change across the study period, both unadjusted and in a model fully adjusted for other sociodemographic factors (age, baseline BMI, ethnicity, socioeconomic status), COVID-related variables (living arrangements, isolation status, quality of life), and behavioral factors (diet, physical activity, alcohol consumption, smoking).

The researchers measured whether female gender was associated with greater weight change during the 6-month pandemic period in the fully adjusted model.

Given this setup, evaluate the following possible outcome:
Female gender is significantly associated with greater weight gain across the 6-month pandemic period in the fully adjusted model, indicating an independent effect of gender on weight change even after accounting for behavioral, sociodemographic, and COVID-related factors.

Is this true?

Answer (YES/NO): NO